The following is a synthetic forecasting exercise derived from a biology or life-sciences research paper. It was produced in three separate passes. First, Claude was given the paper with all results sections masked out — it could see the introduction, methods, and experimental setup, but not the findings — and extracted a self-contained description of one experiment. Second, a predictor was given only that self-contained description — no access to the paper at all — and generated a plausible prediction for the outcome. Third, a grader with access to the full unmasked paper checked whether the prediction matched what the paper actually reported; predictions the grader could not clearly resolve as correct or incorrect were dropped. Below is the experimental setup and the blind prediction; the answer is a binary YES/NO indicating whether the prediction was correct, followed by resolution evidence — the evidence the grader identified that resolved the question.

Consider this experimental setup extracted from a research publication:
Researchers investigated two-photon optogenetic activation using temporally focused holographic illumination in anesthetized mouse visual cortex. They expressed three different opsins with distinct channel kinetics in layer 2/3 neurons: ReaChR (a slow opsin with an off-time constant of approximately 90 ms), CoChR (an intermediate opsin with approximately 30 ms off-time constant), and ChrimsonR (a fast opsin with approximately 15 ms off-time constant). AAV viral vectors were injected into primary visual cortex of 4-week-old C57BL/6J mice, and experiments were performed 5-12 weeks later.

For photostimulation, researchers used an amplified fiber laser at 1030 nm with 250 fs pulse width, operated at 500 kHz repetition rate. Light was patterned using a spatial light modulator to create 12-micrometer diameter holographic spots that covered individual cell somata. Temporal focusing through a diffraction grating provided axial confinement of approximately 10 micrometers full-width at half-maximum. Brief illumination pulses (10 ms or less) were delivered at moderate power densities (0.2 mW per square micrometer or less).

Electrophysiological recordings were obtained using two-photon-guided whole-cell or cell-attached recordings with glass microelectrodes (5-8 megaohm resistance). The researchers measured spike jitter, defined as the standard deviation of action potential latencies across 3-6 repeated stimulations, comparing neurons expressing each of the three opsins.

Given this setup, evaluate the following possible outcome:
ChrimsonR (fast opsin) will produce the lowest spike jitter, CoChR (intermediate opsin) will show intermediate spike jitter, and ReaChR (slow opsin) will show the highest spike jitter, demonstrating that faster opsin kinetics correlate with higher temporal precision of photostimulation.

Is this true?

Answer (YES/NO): NO